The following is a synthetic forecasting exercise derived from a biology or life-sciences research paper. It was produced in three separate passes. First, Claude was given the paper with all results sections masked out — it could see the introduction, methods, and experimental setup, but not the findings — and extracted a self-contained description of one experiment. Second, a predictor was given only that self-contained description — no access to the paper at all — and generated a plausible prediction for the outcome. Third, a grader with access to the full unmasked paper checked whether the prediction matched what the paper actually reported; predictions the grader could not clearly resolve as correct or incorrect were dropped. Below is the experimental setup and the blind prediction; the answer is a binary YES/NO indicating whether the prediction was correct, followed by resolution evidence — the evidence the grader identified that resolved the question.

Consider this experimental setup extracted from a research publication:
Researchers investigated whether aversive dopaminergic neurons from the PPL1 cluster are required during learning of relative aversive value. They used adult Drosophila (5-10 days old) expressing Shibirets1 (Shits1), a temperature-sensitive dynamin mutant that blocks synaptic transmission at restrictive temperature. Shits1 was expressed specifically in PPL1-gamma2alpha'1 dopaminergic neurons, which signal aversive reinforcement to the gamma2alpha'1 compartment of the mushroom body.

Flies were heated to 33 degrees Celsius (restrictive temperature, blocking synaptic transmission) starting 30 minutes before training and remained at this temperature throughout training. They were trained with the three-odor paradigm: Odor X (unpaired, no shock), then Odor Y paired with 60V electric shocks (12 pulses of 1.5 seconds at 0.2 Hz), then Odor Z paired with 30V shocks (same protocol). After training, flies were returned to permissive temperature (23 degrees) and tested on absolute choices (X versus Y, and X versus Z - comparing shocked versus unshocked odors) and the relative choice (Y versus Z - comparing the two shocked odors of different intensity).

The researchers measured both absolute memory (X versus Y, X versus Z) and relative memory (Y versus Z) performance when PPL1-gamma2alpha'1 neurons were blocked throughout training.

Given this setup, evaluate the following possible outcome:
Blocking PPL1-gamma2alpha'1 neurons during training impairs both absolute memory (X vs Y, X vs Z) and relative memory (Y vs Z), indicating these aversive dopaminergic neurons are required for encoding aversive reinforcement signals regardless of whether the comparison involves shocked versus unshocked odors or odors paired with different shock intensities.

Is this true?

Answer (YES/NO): NO